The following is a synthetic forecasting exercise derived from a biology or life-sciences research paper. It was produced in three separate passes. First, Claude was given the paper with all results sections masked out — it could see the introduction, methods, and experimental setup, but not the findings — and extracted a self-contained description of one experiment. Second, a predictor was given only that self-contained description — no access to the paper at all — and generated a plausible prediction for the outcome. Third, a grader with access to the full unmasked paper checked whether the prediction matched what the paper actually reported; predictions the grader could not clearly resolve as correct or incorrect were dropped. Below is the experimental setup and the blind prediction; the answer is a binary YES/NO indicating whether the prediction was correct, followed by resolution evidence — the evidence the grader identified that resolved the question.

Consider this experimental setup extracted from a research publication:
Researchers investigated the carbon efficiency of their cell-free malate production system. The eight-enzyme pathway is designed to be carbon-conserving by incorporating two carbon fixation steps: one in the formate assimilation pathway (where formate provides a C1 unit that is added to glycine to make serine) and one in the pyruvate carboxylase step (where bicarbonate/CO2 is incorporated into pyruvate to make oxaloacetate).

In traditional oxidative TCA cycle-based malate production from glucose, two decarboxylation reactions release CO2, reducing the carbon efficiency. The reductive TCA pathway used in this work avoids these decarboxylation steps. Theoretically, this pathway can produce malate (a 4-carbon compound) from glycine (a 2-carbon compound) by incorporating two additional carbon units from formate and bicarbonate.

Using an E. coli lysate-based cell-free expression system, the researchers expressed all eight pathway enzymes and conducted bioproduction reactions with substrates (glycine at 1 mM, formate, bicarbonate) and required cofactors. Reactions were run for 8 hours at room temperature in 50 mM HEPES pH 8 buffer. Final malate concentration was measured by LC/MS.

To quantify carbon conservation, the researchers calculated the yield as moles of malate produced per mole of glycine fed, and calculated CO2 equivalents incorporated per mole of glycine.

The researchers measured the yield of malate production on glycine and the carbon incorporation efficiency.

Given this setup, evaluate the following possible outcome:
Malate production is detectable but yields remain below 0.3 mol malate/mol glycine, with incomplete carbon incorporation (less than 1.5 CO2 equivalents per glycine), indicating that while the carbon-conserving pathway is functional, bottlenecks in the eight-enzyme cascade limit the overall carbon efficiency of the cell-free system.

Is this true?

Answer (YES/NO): YES